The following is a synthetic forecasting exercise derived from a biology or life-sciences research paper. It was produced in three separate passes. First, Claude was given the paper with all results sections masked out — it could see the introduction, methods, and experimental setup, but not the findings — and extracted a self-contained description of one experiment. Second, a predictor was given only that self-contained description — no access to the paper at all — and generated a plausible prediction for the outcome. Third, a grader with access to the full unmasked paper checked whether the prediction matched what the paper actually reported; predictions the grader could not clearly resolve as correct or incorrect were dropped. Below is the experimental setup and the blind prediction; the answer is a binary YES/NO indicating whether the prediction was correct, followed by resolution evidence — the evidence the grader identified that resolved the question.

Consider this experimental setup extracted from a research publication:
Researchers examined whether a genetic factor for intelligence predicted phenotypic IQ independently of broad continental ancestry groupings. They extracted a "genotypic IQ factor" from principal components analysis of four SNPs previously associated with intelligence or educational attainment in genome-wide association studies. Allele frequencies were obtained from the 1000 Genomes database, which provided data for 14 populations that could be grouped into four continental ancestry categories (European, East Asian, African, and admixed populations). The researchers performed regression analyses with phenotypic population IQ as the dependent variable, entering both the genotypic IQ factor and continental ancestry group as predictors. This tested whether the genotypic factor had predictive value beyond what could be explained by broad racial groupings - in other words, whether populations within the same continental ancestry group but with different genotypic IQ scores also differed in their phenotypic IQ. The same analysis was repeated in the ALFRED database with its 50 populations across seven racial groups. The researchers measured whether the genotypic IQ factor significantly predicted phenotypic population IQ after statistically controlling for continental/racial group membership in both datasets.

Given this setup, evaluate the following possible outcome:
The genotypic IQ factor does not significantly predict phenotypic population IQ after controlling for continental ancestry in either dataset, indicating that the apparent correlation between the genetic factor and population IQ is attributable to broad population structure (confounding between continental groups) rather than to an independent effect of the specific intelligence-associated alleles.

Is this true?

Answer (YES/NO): NO